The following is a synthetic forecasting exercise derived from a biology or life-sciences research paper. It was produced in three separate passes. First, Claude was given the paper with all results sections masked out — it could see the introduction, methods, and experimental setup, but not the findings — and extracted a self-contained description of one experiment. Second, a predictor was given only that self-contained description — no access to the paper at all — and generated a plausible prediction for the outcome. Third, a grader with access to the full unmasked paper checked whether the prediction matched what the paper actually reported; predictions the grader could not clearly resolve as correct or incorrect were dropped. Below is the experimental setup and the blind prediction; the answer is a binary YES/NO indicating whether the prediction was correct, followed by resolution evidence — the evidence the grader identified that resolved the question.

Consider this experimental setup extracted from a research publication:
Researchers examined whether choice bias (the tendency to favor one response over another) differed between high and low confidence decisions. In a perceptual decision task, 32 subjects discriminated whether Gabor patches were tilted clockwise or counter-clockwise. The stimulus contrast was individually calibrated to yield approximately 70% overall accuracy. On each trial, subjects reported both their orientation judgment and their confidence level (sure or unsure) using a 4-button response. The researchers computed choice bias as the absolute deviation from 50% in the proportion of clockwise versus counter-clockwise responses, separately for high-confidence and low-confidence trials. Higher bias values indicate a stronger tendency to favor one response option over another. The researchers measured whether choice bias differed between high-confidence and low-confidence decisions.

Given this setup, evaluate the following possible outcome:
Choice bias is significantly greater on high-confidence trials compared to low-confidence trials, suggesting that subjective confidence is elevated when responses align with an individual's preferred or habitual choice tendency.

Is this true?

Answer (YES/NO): NO